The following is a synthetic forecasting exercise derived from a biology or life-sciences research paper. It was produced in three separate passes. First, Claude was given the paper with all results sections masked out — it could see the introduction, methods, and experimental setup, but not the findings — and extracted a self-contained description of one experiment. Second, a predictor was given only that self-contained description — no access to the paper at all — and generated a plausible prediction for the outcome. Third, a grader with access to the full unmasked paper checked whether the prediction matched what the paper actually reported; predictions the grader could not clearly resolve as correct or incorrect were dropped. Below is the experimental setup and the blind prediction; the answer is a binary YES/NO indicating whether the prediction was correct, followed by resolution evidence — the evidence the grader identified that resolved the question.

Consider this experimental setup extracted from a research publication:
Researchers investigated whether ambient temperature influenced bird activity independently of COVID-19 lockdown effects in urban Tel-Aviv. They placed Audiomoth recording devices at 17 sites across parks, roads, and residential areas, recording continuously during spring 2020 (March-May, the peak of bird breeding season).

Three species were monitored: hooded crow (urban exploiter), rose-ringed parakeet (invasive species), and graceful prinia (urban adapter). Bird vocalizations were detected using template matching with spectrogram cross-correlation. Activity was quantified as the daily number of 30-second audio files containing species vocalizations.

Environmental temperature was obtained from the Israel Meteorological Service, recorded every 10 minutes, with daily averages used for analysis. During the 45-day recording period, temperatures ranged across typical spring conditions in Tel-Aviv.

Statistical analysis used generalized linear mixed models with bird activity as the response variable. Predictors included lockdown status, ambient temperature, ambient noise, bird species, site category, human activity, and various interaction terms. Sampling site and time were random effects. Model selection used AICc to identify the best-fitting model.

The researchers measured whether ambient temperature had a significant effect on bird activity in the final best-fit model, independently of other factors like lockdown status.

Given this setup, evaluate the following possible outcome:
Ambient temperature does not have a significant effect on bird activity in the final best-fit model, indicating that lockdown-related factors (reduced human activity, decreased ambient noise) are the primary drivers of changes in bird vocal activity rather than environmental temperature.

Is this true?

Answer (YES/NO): NO